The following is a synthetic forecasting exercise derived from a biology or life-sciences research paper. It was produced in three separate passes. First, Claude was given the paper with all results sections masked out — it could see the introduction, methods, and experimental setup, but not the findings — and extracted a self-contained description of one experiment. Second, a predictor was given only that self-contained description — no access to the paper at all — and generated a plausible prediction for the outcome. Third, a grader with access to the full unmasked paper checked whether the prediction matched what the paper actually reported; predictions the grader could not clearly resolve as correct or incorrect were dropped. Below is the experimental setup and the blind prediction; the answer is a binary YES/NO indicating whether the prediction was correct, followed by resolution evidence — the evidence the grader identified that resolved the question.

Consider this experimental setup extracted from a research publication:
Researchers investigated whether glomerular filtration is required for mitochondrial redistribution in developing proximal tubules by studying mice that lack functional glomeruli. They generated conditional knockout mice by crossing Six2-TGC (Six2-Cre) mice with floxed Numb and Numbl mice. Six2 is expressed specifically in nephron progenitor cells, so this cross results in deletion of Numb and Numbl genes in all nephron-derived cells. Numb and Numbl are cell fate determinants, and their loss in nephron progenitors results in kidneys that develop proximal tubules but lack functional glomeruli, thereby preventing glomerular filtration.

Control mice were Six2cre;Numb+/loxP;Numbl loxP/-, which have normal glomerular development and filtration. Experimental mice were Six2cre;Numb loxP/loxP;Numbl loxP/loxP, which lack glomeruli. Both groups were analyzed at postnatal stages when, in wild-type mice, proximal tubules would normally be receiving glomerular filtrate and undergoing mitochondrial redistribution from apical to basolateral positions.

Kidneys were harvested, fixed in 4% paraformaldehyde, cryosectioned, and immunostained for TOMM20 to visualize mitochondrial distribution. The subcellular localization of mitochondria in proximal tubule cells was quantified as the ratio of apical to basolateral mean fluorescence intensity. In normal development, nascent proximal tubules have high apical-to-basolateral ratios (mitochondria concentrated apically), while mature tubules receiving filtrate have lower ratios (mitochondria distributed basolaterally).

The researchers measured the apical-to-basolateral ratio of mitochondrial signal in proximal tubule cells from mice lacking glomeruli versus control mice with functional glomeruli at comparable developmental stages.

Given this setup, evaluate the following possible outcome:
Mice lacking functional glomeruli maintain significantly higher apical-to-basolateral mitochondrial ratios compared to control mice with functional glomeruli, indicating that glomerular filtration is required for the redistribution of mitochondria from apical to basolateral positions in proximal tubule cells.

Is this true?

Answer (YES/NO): YES